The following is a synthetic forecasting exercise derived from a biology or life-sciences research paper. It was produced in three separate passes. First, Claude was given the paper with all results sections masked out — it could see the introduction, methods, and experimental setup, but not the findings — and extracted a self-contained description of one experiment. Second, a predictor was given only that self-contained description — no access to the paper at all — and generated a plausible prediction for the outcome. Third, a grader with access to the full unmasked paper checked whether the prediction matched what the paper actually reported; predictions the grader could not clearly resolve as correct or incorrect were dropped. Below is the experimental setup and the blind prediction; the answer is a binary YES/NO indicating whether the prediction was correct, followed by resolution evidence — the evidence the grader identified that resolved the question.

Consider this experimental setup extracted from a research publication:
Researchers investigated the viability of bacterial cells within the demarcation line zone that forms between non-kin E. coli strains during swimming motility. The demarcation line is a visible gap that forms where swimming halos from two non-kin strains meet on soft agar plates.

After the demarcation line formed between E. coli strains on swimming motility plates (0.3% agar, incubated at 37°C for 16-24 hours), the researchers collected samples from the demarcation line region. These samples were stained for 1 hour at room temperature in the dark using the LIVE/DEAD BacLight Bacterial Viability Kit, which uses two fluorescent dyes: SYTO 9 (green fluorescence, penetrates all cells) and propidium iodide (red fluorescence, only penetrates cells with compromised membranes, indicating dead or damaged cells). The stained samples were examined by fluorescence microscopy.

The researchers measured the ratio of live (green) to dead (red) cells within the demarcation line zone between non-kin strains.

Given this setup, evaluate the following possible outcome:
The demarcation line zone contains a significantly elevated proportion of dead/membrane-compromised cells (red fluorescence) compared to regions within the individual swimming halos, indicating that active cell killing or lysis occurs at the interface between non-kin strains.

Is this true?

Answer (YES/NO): YES